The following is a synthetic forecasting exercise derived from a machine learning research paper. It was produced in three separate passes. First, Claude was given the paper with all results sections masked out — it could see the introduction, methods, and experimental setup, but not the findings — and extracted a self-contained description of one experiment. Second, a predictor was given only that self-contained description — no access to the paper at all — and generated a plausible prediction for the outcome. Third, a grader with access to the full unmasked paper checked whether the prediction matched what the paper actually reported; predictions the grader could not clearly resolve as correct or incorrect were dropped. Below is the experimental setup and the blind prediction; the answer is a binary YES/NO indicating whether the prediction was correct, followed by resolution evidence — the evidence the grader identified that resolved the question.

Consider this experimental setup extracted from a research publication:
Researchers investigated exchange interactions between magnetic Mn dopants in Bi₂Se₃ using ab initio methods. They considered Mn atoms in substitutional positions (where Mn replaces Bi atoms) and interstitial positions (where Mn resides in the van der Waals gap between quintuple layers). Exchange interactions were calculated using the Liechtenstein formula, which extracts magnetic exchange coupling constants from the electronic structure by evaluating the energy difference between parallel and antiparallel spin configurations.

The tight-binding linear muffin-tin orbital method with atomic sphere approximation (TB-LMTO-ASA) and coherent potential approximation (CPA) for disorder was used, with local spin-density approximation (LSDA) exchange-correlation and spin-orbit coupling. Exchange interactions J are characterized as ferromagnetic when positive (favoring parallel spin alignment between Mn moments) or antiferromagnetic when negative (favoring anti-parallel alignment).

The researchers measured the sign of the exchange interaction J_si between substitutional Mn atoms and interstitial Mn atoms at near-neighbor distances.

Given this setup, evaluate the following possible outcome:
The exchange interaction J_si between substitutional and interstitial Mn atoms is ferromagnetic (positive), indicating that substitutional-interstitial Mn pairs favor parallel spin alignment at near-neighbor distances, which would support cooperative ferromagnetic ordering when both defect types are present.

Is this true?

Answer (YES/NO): NO